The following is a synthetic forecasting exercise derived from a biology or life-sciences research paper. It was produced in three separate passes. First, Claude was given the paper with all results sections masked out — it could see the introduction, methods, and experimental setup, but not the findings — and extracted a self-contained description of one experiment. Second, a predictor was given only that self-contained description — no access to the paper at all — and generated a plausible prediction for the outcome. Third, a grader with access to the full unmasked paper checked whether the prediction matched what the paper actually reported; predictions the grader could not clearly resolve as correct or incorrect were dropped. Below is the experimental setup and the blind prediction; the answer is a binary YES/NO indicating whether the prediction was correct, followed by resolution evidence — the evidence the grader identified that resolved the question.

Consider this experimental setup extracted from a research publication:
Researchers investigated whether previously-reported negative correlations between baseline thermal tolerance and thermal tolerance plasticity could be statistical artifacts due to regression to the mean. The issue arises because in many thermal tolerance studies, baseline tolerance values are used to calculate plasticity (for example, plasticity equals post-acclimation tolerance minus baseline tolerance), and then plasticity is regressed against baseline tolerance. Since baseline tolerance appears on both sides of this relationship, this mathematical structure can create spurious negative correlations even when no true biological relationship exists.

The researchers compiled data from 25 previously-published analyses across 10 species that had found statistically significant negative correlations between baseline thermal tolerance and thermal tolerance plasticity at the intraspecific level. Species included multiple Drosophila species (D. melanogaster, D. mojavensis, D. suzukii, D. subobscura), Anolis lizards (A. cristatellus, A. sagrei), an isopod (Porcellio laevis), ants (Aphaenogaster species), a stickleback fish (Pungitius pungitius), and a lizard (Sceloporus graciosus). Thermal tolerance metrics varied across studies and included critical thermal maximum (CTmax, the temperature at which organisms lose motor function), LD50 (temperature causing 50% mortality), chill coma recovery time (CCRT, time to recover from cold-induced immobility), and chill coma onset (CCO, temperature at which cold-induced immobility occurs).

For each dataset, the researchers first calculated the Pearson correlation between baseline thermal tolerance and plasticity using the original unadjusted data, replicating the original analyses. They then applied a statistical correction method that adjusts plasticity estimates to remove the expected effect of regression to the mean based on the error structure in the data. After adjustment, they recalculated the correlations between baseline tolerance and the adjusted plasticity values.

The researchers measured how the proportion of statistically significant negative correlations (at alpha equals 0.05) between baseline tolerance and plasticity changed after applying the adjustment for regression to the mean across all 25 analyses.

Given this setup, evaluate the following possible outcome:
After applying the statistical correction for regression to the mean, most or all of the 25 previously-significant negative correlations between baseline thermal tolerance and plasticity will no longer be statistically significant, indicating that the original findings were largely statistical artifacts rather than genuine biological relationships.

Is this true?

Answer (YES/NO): YES